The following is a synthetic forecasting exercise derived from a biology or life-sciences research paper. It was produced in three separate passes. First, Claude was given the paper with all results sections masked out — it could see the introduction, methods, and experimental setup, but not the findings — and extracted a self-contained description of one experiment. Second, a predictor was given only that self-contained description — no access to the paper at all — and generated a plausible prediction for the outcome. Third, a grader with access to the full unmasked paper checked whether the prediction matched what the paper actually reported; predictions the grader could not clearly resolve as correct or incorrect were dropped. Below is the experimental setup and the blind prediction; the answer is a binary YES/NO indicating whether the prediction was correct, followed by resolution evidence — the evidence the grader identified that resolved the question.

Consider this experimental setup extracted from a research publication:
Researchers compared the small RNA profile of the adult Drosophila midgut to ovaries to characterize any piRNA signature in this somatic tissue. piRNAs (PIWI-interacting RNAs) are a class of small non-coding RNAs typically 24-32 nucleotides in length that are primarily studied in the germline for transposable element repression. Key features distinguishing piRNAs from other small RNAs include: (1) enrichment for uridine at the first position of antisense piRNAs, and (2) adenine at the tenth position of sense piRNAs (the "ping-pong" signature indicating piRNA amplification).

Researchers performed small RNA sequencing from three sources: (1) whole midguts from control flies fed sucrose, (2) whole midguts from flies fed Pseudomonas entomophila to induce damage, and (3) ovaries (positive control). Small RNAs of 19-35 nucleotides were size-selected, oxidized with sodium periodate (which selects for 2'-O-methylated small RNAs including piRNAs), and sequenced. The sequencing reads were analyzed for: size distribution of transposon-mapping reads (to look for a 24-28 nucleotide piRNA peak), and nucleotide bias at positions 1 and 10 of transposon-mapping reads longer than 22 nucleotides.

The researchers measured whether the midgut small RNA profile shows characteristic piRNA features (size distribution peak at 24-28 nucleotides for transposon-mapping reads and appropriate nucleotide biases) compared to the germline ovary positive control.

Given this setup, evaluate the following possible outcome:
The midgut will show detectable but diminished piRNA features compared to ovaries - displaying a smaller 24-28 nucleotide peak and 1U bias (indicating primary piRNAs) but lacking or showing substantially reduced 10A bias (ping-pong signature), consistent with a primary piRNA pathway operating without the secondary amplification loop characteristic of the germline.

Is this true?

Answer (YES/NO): YES